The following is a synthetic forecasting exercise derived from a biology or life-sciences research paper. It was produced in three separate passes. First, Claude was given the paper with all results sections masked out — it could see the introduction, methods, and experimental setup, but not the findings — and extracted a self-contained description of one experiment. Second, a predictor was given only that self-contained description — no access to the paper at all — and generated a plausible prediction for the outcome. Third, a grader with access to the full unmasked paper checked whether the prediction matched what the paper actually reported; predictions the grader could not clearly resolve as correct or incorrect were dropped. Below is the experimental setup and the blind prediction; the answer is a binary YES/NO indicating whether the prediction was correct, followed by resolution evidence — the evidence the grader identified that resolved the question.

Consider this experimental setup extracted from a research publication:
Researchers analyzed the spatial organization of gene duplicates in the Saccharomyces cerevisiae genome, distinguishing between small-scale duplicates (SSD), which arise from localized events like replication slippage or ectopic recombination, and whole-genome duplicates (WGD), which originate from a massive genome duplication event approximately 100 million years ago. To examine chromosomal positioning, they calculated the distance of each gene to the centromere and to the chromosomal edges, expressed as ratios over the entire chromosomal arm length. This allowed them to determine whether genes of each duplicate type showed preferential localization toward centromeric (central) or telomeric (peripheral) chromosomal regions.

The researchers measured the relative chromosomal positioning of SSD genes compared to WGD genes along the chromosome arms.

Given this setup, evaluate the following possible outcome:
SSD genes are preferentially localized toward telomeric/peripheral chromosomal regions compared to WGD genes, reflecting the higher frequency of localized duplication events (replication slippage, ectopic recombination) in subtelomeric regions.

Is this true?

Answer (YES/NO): YES